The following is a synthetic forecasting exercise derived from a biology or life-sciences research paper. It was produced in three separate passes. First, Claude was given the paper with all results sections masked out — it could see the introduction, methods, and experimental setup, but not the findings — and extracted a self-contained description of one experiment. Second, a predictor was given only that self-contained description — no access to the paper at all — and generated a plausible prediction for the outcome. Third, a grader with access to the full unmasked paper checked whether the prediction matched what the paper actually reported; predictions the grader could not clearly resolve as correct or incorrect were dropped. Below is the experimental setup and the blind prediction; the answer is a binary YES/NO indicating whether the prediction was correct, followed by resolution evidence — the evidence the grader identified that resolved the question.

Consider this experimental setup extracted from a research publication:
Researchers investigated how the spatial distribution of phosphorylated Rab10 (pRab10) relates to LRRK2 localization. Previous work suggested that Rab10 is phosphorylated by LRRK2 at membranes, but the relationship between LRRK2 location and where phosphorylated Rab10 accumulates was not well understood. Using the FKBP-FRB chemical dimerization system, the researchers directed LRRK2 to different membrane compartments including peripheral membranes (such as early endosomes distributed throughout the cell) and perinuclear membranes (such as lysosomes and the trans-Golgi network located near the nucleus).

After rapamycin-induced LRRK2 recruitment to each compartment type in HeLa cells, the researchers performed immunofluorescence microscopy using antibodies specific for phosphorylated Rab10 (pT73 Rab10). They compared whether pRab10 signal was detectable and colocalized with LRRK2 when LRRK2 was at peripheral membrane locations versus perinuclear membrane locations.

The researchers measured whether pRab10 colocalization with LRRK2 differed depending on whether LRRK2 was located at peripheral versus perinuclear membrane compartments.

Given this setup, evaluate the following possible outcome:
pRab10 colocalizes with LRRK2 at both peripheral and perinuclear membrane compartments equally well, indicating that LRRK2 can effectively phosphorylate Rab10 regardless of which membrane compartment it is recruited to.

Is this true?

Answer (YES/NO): NO